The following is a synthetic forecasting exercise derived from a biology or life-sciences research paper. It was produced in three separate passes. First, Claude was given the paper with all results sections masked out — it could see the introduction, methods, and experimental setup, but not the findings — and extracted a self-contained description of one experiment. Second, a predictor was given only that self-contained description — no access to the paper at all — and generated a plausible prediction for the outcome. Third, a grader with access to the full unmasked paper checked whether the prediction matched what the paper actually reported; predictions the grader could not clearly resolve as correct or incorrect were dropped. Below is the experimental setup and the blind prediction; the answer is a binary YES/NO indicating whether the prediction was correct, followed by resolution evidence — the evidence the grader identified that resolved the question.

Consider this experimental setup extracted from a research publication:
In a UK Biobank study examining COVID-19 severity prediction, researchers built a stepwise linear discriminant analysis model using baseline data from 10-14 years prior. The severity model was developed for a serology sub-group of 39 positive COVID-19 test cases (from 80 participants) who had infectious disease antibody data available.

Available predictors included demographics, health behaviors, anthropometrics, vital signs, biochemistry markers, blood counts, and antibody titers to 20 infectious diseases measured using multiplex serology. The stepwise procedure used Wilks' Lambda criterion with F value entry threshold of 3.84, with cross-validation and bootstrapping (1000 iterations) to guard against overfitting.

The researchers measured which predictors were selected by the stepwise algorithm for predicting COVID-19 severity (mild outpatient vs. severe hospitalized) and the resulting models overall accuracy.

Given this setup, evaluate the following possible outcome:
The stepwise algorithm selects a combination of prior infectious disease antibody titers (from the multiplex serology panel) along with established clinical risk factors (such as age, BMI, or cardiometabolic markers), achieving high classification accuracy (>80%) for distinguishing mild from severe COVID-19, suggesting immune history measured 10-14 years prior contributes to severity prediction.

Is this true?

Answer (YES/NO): NO